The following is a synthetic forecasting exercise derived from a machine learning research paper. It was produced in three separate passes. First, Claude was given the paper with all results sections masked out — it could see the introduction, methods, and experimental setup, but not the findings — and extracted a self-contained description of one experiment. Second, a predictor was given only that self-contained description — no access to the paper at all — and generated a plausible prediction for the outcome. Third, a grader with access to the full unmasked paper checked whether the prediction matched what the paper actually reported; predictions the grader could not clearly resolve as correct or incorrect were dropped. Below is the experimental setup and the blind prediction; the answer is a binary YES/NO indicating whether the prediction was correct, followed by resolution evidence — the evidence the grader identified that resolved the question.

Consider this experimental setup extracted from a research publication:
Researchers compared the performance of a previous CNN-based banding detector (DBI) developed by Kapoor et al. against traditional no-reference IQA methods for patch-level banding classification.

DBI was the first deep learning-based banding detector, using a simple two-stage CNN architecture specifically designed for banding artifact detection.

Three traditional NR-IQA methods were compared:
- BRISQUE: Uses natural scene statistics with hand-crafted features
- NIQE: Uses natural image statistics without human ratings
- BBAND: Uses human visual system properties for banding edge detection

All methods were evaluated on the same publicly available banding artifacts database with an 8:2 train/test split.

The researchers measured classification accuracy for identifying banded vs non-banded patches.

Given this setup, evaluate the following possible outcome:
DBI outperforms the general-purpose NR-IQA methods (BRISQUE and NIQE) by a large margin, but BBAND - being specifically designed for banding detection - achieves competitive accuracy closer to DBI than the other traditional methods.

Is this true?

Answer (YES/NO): NO